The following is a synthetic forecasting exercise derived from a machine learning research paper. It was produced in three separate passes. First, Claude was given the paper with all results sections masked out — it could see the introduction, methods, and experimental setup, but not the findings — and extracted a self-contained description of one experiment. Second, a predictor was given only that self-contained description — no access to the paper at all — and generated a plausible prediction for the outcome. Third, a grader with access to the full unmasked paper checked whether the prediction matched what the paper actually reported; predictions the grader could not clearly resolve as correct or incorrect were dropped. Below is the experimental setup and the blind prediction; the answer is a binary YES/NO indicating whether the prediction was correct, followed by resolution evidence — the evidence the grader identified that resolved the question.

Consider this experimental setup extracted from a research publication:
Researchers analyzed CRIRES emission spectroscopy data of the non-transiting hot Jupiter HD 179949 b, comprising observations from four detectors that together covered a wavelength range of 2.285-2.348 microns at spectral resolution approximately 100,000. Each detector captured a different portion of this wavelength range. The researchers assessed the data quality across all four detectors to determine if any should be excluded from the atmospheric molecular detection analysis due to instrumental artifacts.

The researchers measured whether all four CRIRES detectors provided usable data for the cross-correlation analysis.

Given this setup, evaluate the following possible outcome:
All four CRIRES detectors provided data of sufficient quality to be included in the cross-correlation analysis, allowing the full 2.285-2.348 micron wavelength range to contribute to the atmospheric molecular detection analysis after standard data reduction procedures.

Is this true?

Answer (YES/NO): NO